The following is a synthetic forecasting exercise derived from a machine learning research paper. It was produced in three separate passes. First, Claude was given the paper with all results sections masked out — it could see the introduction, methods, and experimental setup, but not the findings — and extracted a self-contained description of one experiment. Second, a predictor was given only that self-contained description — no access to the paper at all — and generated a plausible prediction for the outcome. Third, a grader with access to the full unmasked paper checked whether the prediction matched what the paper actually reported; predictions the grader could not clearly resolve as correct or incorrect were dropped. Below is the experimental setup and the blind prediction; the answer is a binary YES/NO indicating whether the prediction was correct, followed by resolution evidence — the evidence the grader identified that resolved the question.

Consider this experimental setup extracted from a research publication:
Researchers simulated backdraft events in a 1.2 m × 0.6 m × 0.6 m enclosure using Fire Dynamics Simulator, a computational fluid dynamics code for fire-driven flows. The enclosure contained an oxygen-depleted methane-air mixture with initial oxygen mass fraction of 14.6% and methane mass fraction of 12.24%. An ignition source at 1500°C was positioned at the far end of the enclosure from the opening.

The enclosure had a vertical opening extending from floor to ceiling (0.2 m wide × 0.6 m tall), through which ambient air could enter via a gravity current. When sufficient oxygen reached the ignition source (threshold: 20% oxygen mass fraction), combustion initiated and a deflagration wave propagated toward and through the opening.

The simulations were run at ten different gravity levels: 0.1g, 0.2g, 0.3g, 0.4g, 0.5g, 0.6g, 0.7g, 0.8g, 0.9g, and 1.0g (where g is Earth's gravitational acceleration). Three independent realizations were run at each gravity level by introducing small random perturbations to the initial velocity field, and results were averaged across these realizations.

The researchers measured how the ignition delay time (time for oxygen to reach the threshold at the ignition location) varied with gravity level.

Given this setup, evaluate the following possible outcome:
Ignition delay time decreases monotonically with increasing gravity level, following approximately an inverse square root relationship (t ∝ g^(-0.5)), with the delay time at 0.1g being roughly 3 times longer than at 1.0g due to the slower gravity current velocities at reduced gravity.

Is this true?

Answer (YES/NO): YES